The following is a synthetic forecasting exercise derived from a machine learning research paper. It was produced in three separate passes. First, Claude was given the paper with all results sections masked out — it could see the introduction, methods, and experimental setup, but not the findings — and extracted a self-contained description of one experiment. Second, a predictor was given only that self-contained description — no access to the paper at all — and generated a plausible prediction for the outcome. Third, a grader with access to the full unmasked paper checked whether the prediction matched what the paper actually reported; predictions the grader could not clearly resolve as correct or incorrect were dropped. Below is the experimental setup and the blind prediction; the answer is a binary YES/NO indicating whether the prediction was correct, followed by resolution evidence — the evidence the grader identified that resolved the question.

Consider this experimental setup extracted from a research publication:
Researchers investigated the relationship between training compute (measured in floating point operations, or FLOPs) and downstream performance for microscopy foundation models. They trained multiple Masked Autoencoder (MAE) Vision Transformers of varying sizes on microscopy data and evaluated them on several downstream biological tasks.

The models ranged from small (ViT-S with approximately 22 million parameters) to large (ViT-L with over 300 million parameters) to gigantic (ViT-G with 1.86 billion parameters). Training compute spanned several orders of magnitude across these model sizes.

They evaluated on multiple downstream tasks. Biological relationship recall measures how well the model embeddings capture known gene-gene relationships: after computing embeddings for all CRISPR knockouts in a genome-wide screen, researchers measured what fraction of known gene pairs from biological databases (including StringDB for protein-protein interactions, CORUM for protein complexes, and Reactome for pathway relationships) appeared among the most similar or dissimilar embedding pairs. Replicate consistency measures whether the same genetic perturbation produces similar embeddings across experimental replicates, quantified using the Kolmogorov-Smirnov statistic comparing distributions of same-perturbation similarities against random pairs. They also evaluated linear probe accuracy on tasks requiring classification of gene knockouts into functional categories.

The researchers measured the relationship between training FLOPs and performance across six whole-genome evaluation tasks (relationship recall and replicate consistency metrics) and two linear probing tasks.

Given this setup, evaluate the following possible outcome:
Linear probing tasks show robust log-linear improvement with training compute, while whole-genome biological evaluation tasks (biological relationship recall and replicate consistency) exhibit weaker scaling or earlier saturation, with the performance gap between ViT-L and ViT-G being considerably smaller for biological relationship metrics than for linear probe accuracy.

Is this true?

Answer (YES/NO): NO